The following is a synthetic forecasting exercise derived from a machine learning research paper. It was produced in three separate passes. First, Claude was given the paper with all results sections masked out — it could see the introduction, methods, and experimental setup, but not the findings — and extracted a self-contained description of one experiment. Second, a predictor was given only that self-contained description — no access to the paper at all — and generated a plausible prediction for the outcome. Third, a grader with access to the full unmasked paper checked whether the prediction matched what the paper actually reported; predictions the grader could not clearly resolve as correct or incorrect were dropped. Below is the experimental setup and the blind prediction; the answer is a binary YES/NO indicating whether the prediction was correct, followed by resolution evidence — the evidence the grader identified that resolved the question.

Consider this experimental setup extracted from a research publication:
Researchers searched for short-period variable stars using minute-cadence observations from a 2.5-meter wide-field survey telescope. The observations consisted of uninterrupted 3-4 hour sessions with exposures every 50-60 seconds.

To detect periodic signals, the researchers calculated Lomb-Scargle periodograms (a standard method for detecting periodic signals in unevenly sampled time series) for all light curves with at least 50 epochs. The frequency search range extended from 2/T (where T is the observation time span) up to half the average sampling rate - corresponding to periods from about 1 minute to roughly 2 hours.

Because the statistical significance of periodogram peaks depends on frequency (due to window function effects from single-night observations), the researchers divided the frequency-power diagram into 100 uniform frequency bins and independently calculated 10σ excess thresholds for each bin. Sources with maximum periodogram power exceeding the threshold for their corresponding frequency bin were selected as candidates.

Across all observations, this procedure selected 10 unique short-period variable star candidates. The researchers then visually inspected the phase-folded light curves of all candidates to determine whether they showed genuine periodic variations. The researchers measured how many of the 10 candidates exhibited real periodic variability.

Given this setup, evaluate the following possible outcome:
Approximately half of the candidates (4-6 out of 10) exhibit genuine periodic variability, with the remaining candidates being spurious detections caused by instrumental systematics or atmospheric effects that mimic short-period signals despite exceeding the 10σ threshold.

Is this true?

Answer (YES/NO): NO